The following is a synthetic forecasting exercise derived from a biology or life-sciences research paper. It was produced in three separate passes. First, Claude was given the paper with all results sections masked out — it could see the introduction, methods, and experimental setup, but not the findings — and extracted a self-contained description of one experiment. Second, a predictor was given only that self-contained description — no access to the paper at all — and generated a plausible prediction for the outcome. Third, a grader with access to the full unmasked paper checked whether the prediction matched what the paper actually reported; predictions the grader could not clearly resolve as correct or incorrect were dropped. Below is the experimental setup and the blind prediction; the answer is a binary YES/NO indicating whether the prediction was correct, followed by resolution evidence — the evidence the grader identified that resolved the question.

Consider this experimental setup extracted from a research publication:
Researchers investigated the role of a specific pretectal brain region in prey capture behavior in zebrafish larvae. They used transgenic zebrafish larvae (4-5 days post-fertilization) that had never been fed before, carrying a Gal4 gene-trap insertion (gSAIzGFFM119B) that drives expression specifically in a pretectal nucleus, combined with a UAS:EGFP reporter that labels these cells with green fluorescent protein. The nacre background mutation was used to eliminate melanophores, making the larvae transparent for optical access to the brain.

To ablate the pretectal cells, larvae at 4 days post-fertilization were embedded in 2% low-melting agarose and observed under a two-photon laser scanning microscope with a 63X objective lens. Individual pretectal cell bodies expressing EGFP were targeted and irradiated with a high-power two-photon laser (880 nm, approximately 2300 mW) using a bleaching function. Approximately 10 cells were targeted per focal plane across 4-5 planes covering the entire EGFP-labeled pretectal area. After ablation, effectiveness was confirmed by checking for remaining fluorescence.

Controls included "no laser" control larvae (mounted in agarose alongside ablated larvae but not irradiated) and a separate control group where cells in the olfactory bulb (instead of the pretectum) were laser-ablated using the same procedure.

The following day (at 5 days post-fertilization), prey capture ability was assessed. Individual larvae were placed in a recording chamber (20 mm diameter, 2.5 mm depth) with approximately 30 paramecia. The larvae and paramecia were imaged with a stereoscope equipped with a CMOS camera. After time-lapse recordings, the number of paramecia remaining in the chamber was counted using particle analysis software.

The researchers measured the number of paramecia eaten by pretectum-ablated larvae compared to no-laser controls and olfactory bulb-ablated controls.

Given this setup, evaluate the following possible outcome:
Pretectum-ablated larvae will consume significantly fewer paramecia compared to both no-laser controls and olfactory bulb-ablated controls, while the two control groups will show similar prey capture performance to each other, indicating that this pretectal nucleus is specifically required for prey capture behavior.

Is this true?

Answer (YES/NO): YES